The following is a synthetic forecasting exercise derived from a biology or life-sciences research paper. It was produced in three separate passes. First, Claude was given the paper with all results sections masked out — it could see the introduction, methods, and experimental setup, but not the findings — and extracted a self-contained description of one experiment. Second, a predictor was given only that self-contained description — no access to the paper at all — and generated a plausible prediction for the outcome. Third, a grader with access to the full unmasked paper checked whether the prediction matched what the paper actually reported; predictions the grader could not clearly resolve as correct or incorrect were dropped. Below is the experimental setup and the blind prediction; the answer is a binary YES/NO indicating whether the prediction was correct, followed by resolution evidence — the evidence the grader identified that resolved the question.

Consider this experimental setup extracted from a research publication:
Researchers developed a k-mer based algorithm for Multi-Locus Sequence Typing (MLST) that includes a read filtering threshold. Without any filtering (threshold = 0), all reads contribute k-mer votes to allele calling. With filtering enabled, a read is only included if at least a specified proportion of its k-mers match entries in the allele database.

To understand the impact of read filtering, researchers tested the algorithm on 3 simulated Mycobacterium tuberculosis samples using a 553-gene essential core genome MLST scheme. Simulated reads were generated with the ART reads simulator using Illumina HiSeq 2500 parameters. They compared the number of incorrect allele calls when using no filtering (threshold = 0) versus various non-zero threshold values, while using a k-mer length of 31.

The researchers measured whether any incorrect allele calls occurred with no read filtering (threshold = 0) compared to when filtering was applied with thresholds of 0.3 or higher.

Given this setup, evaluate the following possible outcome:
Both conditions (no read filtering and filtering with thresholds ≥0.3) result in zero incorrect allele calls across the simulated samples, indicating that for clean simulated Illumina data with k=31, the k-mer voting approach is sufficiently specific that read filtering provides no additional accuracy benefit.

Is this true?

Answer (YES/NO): NO